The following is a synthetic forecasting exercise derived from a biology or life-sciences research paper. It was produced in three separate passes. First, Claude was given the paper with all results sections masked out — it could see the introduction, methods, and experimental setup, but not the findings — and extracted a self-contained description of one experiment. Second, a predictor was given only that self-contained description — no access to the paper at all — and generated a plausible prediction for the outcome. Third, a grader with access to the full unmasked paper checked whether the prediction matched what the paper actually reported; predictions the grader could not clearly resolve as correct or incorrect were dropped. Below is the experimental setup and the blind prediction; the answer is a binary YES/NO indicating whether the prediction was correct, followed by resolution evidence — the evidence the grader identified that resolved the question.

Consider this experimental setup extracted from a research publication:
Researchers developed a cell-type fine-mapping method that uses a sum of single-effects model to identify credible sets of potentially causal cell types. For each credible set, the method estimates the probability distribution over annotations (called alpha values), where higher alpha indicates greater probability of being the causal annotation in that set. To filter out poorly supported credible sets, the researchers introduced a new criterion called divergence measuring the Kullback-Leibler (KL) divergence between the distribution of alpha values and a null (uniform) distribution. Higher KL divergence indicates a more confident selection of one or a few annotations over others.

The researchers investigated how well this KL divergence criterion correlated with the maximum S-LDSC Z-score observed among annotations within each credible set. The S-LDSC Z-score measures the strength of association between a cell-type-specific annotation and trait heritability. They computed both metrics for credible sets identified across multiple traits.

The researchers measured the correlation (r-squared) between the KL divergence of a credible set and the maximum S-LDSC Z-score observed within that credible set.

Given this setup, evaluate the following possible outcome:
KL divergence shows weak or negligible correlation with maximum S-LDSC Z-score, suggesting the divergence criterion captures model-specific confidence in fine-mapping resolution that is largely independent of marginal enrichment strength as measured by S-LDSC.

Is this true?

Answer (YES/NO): NO